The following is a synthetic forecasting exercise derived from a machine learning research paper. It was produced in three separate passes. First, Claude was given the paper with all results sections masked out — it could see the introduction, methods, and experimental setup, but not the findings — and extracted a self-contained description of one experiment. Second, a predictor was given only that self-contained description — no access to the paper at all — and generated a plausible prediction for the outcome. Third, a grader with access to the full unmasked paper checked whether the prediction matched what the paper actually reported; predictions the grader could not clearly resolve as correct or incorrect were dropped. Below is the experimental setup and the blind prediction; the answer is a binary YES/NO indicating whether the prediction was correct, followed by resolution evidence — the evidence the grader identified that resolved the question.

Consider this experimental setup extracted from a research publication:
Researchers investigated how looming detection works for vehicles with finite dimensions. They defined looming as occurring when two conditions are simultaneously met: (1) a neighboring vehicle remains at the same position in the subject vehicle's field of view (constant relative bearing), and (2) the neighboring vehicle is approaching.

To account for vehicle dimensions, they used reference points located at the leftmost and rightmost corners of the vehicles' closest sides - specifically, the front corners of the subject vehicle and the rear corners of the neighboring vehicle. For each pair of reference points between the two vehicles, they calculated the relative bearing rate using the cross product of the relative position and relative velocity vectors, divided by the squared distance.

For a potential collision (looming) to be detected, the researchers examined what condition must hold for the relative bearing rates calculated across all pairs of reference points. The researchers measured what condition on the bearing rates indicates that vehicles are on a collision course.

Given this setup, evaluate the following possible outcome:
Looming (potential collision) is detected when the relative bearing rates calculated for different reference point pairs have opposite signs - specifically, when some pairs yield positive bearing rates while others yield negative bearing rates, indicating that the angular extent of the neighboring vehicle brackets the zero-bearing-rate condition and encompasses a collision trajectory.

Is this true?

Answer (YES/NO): YES